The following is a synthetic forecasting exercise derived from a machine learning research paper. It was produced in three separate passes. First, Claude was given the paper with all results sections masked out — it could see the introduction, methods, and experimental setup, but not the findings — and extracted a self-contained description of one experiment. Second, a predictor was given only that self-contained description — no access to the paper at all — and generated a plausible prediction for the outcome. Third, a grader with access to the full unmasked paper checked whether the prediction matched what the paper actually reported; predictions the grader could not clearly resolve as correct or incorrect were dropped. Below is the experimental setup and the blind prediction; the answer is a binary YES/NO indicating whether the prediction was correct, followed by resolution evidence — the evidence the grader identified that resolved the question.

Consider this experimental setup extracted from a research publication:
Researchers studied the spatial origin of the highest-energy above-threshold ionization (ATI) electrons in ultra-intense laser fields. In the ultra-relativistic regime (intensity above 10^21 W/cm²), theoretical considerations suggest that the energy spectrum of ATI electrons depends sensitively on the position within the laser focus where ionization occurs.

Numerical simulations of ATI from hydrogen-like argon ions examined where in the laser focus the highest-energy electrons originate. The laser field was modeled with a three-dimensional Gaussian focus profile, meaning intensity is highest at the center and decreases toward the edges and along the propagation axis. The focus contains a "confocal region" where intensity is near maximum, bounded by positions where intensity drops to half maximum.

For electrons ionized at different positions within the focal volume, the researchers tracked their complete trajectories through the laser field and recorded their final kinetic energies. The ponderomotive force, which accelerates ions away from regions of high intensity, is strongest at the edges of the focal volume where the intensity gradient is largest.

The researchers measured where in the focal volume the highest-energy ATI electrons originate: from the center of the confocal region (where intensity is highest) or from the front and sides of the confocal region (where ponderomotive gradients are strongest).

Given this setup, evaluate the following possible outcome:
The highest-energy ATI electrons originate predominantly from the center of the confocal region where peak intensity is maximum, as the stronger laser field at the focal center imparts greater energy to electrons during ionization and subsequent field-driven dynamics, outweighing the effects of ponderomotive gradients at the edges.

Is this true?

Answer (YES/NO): NO